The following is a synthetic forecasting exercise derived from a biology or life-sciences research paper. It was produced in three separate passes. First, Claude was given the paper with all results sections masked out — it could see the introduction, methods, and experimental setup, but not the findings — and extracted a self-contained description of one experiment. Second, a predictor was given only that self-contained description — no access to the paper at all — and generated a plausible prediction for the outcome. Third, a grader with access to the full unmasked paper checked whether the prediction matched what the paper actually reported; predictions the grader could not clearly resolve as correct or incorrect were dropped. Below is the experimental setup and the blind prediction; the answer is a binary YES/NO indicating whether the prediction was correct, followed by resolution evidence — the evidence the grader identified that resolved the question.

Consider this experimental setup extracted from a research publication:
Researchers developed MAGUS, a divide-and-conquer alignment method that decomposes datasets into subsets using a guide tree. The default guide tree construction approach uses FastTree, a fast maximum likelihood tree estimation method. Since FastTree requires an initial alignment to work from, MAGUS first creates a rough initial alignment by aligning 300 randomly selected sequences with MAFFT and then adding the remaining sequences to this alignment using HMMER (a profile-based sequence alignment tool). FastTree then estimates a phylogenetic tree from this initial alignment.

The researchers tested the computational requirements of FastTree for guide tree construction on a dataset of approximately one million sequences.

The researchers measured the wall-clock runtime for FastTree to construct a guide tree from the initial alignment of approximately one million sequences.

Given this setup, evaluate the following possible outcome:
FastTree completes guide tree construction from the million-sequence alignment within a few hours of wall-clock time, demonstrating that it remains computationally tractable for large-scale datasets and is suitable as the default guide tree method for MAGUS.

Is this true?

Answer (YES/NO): NO